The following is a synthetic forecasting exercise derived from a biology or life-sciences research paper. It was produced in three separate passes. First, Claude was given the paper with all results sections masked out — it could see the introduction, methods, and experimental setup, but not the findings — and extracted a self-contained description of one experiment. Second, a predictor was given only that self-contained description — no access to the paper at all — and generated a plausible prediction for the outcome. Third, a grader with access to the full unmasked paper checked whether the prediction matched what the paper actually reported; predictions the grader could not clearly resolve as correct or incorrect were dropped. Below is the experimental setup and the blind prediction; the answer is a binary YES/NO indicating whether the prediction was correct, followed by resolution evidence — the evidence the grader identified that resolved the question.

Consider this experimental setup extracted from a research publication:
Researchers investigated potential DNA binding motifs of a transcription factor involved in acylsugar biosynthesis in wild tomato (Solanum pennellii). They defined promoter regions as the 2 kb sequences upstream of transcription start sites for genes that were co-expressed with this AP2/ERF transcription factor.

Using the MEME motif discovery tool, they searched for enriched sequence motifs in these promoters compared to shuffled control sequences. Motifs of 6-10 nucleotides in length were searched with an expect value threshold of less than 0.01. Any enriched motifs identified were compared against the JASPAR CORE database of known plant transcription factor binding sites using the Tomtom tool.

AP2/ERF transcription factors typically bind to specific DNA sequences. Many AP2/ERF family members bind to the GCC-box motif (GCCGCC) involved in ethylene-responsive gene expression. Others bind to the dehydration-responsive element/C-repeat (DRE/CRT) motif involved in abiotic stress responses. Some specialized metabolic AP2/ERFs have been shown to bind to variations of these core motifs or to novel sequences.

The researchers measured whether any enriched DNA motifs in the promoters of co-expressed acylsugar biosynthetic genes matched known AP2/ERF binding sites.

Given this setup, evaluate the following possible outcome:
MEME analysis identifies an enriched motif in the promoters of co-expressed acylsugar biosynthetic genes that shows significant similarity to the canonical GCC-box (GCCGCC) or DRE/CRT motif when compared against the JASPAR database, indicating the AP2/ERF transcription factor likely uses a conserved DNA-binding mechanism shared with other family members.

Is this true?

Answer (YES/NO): YES